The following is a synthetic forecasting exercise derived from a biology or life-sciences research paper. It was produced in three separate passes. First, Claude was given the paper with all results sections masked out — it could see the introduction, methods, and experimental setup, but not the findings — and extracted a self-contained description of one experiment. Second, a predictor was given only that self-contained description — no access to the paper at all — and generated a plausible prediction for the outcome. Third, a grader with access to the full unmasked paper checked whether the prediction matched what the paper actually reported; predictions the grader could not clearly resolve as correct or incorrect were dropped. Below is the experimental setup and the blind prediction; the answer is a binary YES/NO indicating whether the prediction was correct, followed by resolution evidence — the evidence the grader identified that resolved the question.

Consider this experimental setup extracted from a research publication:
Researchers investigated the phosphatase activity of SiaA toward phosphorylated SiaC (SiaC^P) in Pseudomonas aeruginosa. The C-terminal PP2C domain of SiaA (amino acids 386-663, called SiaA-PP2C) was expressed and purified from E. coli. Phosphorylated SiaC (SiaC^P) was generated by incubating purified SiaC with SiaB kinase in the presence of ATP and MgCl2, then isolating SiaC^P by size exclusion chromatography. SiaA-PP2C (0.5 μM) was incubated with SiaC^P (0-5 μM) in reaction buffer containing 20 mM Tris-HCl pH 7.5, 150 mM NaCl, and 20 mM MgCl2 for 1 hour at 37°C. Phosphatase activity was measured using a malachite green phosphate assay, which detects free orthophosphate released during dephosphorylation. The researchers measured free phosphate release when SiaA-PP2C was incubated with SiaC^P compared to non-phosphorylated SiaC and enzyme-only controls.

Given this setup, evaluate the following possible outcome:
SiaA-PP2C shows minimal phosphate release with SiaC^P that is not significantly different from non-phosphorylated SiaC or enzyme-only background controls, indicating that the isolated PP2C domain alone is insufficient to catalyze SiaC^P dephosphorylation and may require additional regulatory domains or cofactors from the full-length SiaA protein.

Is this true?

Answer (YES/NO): NO